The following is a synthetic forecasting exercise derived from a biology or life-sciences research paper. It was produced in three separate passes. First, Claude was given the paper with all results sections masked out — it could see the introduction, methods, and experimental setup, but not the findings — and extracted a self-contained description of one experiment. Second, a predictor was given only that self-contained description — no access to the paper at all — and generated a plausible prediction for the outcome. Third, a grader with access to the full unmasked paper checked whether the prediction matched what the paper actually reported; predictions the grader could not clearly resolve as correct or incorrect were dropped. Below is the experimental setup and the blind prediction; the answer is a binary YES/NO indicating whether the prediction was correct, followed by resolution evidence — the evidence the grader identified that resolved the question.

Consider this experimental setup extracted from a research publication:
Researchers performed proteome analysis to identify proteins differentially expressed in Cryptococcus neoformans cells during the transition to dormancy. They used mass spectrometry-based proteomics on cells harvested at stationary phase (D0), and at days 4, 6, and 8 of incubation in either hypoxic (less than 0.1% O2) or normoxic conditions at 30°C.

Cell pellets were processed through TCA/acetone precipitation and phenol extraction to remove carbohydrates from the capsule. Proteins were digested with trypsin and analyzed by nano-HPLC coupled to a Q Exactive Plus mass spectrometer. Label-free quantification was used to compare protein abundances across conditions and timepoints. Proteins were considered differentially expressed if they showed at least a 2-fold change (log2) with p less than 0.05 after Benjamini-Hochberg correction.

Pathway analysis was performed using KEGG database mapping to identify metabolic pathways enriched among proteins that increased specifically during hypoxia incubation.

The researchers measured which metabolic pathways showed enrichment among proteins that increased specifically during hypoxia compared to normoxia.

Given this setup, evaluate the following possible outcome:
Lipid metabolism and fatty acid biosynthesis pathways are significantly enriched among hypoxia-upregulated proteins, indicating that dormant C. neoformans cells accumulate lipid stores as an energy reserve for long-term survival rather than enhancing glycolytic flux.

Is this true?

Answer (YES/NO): NO